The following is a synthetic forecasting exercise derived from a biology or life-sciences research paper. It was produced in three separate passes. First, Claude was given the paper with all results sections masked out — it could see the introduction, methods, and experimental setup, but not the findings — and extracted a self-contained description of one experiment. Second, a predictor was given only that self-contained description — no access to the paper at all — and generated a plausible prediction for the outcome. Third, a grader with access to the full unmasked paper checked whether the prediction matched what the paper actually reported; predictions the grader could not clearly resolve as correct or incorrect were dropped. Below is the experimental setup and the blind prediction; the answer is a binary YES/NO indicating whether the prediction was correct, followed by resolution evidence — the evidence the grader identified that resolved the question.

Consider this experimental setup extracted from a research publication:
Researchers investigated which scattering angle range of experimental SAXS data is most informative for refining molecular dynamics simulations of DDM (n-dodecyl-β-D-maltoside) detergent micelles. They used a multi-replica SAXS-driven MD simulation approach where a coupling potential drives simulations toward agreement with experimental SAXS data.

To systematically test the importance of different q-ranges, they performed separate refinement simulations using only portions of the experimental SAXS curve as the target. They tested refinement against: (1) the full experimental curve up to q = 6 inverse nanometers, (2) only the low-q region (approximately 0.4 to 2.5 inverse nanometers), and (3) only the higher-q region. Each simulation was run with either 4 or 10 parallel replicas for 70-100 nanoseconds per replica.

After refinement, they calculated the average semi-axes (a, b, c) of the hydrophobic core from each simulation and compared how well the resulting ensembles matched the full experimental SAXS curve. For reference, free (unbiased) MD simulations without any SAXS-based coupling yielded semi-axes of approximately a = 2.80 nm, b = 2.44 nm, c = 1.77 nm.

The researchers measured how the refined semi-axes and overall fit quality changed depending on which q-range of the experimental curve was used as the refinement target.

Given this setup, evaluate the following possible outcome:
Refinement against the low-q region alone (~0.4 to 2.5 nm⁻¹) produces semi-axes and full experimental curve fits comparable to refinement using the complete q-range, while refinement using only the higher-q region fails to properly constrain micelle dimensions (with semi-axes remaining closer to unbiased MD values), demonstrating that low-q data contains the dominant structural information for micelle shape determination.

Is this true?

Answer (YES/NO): YES